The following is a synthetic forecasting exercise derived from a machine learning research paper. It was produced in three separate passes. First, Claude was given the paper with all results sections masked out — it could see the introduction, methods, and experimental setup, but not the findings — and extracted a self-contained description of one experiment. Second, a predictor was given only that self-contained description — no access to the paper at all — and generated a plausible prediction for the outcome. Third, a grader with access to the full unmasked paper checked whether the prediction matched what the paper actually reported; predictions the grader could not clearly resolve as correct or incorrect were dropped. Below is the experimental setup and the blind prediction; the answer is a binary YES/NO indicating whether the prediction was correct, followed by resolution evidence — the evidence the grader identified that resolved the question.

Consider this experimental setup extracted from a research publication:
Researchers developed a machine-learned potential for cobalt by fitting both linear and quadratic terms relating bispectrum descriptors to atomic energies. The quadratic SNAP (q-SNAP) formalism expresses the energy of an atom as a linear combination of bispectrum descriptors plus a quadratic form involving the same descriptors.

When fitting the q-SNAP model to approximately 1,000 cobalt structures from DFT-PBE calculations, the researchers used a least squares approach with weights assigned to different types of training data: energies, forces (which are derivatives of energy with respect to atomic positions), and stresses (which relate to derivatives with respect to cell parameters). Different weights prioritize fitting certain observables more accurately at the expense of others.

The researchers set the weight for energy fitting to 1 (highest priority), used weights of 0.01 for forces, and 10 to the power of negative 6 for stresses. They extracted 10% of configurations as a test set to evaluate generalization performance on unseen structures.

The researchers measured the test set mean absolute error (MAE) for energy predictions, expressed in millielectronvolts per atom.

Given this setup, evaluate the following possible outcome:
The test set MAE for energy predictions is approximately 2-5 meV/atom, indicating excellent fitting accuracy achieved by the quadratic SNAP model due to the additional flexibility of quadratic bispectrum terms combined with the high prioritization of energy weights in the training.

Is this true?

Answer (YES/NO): NO